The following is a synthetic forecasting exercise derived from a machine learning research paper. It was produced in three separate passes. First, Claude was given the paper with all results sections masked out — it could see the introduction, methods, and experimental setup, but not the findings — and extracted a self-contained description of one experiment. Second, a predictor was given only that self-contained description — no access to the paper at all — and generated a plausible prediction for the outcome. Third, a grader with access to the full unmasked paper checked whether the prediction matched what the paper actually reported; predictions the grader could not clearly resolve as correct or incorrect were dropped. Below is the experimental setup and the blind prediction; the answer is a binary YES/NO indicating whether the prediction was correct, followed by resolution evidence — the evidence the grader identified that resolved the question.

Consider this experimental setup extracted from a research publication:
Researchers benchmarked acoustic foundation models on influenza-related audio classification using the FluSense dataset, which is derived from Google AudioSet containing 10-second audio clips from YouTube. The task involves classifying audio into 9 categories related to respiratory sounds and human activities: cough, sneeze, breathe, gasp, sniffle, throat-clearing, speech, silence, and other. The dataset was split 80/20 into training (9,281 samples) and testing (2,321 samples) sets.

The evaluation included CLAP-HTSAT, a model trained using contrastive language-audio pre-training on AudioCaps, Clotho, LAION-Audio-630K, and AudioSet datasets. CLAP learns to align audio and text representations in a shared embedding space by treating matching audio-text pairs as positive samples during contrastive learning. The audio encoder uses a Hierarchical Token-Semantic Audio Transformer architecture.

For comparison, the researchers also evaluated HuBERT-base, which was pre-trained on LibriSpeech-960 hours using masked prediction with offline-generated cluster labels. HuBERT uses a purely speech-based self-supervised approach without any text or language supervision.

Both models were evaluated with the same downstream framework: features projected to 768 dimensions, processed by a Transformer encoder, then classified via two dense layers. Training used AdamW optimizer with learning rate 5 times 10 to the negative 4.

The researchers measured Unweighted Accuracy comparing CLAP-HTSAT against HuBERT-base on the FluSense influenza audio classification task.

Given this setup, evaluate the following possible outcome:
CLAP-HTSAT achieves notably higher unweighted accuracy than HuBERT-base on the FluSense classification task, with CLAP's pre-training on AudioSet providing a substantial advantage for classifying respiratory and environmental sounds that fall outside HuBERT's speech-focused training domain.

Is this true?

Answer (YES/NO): NO